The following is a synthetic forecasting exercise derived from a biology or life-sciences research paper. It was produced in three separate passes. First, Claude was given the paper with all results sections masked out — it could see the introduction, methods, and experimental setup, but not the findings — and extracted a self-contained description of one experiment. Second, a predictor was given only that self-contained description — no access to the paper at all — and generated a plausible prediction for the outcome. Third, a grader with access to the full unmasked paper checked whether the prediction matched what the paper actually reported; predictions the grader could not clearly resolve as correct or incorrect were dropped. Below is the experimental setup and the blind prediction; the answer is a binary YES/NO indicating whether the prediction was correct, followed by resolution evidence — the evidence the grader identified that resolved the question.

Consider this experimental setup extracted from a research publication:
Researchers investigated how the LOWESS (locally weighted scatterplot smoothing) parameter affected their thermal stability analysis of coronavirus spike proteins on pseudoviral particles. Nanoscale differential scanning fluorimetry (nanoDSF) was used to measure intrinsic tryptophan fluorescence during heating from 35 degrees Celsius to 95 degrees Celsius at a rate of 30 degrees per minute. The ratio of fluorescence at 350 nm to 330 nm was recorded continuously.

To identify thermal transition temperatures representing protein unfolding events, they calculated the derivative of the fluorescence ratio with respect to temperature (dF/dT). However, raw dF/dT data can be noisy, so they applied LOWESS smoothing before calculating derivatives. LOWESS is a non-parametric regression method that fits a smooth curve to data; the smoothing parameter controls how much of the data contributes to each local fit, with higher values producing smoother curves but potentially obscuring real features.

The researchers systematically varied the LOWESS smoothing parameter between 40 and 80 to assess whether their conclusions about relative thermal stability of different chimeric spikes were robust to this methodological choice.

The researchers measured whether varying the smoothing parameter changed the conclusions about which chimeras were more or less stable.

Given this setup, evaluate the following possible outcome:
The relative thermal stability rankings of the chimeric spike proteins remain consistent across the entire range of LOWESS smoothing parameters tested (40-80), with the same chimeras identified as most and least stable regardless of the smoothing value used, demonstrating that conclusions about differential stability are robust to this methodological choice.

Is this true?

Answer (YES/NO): YES